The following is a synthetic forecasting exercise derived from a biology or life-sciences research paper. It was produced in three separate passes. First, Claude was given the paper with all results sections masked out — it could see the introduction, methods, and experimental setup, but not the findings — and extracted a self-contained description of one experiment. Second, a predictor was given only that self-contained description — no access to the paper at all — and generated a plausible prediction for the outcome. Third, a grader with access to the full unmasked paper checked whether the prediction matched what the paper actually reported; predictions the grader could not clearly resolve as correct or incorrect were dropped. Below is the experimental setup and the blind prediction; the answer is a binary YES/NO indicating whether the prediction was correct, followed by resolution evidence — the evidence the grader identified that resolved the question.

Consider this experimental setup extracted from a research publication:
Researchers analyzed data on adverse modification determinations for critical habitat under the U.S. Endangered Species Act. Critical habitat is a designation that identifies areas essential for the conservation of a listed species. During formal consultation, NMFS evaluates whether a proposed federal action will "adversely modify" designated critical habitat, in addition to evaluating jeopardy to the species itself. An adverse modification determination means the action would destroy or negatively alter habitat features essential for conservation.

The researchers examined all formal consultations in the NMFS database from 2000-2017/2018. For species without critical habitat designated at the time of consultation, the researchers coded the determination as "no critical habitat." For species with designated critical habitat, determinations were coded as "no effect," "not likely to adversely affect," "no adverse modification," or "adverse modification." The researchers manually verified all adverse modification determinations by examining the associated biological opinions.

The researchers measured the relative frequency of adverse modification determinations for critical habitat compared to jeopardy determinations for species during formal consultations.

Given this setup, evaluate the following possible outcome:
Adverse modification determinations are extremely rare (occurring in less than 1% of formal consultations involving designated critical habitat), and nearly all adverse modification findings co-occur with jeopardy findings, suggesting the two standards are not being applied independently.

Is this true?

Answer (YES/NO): NO